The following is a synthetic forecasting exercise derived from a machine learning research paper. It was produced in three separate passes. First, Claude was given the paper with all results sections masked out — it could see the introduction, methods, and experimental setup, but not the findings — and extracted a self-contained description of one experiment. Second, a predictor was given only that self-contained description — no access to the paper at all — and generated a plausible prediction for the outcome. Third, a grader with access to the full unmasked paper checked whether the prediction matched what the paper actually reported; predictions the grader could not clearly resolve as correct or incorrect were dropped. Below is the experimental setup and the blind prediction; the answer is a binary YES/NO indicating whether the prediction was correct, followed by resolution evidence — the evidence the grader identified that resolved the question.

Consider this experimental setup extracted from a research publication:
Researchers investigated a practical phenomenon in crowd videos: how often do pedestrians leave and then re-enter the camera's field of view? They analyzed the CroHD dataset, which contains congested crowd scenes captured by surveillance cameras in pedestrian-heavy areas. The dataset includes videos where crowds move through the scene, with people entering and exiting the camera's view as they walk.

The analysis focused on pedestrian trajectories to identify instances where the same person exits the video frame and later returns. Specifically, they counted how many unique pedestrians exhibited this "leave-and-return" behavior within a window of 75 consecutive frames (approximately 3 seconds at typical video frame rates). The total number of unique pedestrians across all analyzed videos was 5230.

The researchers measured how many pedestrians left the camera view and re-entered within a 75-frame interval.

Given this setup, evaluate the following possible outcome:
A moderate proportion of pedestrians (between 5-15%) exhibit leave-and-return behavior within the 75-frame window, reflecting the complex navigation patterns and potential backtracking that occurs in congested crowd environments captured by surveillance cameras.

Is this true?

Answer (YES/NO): NO